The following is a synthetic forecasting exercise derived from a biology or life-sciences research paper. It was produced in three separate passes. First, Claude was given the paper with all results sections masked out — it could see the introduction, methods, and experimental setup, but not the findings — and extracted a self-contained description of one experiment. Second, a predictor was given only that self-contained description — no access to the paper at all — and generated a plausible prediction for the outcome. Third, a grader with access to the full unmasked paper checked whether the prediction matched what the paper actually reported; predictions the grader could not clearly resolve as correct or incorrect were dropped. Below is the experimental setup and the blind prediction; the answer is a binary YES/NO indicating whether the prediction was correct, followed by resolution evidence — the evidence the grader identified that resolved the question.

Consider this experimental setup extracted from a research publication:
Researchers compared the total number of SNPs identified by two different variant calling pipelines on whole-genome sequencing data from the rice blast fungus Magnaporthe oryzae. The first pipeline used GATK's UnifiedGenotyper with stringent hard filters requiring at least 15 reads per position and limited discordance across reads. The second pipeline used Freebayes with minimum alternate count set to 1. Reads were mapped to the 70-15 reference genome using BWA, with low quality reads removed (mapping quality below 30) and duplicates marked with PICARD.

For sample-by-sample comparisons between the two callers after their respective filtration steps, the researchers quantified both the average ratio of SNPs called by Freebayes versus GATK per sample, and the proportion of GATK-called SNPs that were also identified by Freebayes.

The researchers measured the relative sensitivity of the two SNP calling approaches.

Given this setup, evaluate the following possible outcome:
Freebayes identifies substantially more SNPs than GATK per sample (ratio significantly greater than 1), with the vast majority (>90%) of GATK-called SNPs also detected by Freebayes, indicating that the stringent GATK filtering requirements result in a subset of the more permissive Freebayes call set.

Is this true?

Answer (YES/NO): YES